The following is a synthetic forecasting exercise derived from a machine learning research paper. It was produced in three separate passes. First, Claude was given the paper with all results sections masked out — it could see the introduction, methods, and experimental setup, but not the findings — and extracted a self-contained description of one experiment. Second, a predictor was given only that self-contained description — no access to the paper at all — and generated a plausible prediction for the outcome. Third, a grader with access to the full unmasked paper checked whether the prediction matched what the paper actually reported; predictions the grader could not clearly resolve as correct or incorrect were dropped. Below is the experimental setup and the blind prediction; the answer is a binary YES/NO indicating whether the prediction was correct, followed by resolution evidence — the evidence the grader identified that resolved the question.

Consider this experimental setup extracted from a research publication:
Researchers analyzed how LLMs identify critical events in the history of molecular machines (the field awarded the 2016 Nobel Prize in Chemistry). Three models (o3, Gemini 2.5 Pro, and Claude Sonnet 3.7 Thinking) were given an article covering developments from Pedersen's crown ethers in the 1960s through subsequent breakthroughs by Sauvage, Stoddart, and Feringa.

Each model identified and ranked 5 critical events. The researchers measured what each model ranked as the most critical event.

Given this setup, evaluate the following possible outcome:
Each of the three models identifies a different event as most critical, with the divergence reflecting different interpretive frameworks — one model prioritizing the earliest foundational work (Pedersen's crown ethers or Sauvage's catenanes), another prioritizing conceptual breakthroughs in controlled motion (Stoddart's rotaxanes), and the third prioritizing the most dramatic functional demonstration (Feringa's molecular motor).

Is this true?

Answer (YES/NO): NO